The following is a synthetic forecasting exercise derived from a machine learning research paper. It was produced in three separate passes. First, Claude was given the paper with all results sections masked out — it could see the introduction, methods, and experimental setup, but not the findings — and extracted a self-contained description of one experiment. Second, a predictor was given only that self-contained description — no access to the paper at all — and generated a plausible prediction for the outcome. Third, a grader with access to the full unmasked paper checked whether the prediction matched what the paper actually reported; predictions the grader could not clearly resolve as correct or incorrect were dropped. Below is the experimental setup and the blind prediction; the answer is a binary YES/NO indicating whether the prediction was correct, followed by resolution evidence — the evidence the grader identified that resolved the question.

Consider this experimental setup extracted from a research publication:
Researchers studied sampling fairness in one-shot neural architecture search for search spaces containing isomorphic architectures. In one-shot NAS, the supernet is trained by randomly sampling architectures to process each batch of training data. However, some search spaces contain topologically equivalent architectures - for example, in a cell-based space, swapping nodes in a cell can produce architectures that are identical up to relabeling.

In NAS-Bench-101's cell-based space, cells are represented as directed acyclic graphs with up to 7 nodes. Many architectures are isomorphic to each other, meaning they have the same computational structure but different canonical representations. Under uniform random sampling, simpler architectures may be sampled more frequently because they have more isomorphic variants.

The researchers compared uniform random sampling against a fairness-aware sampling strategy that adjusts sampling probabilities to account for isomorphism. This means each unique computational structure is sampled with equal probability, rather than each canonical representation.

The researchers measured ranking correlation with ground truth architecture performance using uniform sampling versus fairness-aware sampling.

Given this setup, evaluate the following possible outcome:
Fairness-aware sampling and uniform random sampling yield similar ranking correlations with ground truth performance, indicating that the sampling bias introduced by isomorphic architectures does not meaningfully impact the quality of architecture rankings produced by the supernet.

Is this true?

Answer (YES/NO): NO